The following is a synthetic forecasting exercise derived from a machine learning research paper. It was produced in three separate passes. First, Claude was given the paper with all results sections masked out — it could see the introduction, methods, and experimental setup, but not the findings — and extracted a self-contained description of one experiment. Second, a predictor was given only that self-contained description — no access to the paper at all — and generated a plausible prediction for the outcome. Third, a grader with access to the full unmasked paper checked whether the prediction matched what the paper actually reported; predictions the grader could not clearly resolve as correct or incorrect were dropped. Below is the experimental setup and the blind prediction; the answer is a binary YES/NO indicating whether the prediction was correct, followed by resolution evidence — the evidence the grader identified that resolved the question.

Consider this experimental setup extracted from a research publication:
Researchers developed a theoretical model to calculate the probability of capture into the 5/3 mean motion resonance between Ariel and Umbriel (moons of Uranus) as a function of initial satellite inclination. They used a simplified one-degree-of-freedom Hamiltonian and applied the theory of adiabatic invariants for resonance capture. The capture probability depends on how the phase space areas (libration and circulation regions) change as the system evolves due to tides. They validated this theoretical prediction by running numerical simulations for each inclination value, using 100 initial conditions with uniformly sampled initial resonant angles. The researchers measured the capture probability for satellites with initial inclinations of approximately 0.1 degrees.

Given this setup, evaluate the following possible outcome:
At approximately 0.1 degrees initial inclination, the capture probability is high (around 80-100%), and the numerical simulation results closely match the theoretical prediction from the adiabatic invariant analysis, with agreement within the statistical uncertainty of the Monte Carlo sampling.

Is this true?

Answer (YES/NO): NO